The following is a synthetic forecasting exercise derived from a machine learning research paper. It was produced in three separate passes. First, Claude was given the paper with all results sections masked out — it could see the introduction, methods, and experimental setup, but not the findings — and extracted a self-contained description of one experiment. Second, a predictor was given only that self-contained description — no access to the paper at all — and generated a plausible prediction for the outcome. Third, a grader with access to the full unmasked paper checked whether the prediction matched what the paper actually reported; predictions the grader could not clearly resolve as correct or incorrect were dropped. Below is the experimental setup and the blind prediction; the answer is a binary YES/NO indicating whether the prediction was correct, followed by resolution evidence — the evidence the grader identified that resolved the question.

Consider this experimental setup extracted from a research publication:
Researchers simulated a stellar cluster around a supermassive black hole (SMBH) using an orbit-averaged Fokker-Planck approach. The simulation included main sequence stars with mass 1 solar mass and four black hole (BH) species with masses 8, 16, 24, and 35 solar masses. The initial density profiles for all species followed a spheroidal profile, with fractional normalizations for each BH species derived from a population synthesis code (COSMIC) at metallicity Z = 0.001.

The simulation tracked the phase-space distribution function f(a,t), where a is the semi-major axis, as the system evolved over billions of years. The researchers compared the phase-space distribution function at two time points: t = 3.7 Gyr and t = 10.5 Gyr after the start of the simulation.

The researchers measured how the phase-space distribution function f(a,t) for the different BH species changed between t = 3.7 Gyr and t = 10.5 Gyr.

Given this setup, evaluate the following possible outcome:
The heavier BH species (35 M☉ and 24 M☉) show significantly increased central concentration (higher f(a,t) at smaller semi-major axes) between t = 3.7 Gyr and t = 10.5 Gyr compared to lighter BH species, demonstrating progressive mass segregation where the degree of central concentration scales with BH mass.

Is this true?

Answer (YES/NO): NO